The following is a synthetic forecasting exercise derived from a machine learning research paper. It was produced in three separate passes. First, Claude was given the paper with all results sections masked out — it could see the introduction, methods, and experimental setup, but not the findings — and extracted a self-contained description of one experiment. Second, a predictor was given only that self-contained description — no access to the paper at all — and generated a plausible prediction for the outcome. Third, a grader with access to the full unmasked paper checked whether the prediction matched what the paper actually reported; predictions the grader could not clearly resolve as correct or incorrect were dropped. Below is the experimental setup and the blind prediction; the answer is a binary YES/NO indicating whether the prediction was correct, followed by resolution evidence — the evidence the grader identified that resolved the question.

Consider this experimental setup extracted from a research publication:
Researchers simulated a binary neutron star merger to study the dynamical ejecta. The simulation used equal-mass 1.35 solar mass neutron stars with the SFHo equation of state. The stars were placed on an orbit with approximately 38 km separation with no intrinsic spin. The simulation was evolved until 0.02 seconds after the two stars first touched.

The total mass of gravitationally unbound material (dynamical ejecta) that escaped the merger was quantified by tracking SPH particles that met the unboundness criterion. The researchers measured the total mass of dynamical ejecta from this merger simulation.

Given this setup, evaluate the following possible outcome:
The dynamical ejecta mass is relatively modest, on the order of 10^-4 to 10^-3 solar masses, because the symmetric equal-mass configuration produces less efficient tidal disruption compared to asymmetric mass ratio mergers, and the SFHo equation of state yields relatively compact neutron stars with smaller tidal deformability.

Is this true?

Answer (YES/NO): NO